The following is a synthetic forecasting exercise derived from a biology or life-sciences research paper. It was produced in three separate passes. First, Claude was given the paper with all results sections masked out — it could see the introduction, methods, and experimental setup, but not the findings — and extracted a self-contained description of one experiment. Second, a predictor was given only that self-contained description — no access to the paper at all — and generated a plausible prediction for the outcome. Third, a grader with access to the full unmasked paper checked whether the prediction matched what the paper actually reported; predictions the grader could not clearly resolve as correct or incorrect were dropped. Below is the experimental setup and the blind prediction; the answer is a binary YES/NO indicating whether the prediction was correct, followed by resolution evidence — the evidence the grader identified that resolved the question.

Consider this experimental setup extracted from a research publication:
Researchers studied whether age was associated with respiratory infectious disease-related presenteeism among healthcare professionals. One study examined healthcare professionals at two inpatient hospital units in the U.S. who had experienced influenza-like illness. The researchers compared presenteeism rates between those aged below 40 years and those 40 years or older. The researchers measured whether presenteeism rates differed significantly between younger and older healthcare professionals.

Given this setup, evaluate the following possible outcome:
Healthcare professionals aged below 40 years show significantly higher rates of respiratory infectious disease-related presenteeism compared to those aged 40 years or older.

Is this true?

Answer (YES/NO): YES